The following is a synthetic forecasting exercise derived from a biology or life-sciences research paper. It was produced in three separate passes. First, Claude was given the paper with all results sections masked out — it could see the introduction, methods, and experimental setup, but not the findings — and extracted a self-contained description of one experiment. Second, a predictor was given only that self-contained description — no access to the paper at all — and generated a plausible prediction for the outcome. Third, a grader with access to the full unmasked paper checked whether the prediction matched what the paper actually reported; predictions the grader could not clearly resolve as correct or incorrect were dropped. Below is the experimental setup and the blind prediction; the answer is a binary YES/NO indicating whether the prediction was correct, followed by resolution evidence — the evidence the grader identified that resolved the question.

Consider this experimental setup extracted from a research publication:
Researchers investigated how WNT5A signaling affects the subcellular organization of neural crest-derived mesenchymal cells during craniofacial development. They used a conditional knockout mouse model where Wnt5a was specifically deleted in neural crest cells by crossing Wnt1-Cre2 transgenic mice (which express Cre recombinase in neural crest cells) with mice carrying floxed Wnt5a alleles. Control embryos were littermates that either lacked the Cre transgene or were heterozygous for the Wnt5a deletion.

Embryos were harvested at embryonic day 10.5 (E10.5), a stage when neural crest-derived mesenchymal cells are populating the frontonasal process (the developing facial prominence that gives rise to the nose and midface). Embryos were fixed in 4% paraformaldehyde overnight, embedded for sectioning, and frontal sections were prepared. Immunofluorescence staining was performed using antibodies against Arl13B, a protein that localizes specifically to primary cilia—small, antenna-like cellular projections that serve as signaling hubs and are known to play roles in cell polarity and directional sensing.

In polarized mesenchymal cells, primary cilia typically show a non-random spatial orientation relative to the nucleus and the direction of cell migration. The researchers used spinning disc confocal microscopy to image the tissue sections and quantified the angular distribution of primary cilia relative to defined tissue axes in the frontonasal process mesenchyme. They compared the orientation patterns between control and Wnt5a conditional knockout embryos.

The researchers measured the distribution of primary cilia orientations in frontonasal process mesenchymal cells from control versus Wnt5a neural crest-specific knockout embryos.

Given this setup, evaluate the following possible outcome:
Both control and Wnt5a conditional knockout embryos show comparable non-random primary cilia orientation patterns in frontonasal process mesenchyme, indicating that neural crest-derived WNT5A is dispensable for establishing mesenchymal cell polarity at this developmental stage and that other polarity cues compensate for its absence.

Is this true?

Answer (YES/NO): NO